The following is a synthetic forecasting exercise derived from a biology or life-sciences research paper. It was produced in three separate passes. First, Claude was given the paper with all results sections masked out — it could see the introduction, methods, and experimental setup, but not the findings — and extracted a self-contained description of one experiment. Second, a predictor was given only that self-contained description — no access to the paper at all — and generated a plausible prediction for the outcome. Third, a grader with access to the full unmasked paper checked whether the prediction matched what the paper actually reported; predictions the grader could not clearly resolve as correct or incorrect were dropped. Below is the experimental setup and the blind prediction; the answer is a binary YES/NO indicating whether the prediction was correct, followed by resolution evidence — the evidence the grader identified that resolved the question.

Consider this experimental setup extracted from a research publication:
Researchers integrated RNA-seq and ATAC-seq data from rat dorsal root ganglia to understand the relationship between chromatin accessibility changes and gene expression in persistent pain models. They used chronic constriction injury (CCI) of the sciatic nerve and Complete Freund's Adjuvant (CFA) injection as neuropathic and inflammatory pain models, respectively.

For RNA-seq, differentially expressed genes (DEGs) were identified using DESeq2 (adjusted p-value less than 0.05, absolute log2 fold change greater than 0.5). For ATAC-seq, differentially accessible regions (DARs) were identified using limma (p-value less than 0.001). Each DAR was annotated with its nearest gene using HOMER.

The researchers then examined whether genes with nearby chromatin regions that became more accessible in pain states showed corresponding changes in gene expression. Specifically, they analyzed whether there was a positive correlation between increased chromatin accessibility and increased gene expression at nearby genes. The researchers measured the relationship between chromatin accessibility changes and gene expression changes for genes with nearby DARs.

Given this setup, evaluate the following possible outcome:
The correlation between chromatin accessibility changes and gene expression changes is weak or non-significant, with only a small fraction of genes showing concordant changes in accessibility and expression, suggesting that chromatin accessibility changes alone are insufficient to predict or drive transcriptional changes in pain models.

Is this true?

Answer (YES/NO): YES